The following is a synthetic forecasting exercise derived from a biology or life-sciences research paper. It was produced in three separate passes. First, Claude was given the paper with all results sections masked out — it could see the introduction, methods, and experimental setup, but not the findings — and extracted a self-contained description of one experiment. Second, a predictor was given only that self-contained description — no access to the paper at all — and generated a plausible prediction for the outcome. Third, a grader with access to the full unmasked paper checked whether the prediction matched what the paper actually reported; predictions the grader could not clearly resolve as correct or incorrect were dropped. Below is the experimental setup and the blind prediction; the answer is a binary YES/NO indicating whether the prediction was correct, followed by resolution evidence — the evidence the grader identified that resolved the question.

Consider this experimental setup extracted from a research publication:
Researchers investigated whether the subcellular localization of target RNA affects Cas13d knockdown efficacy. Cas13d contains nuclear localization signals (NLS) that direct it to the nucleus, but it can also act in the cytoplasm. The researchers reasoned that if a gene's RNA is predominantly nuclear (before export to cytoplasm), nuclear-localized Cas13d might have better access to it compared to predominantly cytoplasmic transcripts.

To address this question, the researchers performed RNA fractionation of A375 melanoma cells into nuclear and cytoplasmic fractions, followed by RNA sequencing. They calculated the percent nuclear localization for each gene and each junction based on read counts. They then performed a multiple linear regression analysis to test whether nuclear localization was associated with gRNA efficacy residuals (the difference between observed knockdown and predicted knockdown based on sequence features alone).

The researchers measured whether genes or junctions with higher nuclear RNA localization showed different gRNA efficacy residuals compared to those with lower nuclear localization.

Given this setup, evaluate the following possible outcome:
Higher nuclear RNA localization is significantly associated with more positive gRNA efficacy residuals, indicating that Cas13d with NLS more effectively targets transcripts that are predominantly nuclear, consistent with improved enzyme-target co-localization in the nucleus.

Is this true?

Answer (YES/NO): NO